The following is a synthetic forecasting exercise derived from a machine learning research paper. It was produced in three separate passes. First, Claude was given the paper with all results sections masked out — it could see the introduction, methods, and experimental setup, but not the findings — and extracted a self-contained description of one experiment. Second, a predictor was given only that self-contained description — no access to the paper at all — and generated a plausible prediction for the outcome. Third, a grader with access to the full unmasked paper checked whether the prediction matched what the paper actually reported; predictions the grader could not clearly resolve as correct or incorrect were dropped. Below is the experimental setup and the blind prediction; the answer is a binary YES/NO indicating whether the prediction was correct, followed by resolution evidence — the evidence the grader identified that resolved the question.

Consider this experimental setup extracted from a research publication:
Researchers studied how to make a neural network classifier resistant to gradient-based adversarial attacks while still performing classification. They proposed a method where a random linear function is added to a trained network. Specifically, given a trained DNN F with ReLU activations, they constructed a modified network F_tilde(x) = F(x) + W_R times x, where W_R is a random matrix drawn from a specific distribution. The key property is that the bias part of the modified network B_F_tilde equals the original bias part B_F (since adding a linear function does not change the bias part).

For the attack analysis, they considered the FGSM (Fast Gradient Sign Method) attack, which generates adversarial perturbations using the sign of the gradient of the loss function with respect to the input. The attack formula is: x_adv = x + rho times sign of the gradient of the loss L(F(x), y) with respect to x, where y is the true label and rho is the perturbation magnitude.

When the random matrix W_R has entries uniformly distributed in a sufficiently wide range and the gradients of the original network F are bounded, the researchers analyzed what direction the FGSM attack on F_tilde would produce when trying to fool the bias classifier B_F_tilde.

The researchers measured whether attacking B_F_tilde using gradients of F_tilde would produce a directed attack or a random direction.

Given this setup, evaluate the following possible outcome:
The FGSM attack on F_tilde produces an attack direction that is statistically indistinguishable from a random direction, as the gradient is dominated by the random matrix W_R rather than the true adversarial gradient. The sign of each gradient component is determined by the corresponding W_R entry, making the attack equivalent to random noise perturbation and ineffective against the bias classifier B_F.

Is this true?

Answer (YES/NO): YES